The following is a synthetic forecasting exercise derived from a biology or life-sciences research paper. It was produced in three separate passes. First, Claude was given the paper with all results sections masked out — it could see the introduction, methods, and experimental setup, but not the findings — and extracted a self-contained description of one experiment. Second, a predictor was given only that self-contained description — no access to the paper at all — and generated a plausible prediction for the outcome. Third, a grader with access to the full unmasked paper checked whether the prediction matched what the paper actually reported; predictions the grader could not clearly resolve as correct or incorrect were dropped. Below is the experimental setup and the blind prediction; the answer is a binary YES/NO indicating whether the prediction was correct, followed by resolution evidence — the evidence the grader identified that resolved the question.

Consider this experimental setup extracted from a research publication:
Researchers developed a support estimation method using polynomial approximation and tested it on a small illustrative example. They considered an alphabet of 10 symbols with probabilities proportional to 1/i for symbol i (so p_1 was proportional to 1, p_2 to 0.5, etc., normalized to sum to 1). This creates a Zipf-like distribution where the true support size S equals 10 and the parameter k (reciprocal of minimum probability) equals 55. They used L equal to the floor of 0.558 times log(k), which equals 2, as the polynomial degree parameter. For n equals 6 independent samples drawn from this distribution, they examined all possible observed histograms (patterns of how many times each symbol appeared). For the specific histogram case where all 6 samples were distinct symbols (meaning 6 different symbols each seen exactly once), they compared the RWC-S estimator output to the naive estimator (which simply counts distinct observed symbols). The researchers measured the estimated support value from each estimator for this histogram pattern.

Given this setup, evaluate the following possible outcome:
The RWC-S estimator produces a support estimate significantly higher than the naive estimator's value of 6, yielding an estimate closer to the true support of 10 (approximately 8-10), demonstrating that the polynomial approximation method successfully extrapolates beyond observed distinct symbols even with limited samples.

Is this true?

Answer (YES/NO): NO